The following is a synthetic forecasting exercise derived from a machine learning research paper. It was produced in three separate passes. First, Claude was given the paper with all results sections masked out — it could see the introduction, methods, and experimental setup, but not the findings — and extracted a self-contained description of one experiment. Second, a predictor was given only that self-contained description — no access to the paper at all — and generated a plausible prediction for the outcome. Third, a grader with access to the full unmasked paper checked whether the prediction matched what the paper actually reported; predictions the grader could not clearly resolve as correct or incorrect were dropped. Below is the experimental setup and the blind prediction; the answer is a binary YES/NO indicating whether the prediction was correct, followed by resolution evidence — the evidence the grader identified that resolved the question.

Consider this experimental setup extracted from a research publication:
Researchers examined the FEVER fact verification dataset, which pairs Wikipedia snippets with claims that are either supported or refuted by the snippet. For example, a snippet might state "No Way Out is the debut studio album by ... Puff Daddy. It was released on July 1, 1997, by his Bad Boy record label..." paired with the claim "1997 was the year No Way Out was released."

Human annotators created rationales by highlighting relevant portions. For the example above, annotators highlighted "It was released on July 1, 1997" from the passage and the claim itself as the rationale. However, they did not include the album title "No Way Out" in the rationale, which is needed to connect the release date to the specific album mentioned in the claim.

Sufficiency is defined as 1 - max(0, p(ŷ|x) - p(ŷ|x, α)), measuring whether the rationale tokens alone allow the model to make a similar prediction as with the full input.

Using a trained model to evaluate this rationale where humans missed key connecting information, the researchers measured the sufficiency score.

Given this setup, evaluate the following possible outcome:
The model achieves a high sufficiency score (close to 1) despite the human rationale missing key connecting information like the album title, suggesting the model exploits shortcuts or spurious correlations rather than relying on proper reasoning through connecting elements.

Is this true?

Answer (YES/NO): NO